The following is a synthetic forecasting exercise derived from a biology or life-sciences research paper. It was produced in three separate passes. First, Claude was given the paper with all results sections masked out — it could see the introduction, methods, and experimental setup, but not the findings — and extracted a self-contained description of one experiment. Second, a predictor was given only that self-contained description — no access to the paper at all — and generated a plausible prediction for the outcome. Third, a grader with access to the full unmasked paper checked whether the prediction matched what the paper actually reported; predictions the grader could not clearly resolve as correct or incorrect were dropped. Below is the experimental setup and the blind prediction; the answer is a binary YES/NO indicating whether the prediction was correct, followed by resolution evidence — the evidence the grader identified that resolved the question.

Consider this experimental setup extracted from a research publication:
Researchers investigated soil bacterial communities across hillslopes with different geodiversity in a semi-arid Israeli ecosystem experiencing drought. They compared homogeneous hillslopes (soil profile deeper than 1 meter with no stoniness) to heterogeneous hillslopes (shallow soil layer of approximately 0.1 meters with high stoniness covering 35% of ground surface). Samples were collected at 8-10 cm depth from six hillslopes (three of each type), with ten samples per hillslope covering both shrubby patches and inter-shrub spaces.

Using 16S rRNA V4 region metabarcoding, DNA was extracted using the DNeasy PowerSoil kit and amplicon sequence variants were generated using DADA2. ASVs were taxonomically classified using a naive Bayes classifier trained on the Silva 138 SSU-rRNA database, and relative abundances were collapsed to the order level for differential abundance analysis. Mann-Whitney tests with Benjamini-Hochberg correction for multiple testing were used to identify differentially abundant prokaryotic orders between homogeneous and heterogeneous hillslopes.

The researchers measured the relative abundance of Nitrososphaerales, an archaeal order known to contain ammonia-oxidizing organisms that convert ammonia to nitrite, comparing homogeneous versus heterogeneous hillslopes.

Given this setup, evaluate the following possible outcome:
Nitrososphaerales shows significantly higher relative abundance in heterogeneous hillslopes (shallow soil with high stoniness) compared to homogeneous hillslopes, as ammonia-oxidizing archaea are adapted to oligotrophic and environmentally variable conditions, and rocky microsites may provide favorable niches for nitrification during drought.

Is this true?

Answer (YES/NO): NO